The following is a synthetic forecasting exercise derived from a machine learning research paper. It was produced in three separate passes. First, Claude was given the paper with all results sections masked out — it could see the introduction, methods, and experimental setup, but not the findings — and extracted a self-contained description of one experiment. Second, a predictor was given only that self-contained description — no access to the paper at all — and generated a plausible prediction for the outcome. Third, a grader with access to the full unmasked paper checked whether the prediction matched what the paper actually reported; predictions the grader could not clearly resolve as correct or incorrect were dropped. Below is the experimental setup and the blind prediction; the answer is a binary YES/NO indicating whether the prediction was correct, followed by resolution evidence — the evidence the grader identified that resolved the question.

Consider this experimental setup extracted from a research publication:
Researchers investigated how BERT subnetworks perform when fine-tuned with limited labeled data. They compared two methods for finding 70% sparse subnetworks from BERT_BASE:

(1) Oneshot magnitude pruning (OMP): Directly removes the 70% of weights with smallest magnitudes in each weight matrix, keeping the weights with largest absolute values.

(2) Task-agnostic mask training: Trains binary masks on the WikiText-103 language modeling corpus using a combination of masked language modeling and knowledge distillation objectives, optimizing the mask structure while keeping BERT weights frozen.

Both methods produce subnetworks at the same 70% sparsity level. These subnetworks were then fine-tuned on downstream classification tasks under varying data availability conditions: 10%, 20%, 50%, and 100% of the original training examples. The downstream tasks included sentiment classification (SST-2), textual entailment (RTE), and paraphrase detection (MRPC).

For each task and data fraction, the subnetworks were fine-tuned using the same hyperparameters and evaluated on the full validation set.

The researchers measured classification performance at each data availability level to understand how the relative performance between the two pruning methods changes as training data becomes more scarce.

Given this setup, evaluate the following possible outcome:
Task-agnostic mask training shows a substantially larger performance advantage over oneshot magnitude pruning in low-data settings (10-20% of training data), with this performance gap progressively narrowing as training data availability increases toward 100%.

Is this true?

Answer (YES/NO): NO